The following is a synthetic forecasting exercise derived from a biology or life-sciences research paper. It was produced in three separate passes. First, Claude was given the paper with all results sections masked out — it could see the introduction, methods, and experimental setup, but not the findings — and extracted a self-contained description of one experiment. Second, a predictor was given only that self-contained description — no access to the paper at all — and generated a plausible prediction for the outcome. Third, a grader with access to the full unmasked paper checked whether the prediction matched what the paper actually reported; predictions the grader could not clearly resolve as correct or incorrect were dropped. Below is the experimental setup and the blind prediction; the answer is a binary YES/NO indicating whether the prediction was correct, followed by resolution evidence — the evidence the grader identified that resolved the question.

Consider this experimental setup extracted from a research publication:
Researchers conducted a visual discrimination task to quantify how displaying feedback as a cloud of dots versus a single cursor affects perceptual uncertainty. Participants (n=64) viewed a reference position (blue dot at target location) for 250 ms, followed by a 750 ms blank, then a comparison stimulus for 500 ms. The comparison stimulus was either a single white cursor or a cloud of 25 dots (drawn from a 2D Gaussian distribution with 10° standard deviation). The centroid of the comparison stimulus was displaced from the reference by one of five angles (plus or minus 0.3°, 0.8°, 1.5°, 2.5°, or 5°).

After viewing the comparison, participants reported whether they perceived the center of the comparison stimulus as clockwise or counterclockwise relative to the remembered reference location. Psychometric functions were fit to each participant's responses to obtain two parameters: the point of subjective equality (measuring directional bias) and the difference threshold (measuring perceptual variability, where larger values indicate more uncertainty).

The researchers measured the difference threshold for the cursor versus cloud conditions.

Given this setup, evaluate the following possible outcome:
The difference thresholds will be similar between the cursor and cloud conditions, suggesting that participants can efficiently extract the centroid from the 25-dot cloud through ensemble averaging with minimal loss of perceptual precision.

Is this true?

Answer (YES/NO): NO